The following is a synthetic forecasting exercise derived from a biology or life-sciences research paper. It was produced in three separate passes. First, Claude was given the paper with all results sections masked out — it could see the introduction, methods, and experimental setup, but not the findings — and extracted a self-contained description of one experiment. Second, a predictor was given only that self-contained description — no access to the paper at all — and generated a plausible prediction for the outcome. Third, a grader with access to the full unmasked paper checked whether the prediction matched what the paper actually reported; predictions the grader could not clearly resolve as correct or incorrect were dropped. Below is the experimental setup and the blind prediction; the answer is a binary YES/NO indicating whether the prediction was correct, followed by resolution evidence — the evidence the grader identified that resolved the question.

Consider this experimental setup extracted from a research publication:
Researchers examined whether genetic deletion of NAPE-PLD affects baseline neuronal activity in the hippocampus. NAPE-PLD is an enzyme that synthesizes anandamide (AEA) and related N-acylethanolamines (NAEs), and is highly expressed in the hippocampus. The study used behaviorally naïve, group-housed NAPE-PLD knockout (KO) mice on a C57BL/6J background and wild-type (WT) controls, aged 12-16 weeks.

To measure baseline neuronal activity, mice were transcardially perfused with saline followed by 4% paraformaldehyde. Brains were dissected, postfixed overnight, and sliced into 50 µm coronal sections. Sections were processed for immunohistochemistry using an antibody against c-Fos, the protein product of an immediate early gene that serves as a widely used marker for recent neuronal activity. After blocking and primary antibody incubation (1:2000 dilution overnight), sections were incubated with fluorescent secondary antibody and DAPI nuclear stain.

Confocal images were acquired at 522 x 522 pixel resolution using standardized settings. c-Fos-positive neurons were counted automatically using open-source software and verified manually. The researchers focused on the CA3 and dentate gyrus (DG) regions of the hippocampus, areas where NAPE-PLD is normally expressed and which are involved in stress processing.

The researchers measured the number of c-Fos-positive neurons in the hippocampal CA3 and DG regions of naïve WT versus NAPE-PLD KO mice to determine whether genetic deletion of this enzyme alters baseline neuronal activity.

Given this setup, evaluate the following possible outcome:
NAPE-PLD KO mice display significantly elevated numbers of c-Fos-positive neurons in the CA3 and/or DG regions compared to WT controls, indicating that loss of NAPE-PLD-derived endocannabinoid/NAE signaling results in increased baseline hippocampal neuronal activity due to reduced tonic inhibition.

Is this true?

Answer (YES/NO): NO